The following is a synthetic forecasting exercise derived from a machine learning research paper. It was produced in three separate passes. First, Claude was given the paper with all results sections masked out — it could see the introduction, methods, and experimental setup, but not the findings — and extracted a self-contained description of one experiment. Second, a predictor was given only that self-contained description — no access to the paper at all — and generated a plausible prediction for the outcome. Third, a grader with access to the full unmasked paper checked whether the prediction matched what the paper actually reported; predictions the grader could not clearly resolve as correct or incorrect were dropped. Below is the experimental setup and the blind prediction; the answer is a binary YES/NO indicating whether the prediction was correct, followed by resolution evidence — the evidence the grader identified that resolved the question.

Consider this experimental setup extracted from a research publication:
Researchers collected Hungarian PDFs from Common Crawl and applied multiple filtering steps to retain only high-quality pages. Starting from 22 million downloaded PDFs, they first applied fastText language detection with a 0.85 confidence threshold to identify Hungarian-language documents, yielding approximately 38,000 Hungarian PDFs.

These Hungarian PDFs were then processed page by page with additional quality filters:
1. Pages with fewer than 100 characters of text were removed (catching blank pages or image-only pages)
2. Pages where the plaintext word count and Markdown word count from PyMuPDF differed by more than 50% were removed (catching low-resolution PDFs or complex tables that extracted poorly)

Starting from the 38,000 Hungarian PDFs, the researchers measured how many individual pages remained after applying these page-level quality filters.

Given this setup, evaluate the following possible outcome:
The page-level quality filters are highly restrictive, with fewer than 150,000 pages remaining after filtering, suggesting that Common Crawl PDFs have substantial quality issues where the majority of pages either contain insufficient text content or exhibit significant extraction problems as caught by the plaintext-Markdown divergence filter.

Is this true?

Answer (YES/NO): YES